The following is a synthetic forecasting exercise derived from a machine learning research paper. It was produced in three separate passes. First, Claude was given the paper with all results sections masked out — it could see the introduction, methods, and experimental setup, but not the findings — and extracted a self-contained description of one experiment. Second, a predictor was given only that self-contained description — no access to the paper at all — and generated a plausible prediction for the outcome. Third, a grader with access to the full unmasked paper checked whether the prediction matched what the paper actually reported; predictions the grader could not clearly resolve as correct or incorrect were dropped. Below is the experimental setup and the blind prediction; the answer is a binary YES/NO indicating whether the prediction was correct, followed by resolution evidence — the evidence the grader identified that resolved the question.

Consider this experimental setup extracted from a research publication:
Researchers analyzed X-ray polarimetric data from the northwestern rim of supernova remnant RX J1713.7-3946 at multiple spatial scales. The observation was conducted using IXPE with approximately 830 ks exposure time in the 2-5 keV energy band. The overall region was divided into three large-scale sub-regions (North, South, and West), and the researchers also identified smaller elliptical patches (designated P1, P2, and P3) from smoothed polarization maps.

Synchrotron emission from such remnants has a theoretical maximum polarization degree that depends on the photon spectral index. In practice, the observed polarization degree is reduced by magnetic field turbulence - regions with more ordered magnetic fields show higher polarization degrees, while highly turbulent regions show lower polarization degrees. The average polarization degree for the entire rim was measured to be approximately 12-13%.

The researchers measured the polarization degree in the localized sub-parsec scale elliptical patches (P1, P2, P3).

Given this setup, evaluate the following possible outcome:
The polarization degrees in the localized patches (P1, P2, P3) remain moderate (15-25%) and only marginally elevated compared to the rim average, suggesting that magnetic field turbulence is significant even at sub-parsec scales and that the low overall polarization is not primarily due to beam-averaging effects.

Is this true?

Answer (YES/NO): NO